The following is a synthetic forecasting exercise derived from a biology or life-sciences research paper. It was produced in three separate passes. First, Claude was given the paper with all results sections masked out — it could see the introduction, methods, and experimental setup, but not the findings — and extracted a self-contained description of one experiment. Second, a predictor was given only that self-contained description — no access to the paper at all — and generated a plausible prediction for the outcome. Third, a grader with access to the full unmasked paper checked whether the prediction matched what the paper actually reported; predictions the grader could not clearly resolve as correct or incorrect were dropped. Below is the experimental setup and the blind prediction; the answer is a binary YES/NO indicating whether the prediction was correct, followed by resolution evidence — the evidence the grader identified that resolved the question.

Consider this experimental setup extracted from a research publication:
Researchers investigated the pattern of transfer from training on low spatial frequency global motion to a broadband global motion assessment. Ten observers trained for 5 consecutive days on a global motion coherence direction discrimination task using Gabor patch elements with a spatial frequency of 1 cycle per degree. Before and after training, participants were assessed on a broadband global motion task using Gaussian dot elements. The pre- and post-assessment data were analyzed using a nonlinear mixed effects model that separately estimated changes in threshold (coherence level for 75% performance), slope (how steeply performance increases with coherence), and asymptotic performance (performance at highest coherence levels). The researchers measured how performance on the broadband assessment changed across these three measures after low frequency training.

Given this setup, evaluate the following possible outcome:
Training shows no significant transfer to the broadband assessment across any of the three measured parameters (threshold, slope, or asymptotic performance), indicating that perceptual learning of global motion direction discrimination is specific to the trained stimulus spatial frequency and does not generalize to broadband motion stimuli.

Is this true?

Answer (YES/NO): NO